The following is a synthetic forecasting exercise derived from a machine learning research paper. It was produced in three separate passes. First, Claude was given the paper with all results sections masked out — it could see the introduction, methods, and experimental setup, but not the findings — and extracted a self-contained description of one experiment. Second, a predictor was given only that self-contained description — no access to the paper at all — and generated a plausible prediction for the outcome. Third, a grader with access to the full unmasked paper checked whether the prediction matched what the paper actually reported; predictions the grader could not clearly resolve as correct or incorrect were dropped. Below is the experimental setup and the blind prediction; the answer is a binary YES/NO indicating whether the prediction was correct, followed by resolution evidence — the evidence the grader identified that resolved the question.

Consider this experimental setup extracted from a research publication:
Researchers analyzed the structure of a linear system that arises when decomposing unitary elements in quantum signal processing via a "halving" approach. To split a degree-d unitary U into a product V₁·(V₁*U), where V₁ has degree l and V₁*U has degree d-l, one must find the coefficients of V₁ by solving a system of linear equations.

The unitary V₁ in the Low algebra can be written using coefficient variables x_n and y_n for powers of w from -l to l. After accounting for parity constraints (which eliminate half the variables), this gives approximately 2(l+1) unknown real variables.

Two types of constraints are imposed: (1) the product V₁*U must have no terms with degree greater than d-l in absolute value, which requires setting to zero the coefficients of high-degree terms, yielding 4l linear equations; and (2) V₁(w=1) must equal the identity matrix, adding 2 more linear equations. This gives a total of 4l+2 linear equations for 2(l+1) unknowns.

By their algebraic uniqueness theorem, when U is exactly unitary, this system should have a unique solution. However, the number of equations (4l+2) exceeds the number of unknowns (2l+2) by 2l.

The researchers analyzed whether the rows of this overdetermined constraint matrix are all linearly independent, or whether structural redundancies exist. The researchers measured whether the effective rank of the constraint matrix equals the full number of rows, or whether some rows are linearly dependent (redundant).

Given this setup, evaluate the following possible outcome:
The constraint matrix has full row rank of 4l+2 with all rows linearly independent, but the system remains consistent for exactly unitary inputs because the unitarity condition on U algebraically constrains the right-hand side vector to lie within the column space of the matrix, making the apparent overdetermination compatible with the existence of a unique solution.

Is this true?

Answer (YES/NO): NO